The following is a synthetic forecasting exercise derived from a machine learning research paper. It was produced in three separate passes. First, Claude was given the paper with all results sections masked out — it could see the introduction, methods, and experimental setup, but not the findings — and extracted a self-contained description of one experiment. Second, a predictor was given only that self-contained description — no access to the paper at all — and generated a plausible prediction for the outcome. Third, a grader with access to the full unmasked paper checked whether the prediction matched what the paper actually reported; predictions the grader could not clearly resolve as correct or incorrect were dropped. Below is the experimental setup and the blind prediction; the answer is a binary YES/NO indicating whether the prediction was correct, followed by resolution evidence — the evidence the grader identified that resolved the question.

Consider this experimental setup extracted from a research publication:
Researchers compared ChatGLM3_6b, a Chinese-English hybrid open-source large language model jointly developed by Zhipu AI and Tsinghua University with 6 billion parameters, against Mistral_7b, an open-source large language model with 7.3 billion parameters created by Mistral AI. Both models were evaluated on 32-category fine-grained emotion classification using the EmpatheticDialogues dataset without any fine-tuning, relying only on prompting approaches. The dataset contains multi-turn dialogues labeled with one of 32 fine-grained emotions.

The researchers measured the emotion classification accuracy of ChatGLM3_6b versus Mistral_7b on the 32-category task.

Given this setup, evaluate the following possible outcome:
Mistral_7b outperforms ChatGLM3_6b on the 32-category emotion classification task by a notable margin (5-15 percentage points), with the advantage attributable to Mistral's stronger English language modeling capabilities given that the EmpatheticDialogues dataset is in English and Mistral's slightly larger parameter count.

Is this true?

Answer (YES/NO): NO